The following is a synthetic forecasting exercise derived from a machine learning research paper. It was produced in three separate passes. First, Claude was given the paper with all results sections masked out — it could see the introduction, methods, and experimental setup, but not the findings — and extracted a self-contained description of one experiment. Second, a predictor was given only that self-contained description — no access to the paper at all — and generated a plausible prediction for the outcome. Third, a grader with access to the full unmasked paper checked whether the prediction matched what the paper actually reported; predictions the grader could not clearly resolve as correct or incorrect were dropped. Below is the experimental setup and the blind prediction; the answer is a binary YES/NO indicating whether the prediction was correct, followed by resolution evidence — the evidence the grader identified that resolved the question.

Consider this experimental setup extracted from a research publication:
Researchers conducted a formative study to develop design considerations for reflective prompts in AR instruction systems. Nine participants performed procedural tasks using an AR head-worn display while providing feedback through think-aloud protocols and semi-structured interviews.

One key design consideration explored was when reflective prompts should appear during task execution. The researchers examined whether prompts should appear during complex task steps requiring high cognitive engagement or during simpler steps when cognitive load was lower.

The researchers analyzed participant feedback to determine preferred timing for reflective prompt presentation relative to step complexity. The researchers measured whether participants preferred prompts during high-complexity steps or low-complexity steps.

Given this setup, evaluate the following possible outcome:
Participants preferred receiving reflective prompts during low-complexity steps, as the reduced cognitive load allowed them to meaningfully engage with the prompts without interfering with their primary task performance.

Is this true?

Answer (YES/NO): YES